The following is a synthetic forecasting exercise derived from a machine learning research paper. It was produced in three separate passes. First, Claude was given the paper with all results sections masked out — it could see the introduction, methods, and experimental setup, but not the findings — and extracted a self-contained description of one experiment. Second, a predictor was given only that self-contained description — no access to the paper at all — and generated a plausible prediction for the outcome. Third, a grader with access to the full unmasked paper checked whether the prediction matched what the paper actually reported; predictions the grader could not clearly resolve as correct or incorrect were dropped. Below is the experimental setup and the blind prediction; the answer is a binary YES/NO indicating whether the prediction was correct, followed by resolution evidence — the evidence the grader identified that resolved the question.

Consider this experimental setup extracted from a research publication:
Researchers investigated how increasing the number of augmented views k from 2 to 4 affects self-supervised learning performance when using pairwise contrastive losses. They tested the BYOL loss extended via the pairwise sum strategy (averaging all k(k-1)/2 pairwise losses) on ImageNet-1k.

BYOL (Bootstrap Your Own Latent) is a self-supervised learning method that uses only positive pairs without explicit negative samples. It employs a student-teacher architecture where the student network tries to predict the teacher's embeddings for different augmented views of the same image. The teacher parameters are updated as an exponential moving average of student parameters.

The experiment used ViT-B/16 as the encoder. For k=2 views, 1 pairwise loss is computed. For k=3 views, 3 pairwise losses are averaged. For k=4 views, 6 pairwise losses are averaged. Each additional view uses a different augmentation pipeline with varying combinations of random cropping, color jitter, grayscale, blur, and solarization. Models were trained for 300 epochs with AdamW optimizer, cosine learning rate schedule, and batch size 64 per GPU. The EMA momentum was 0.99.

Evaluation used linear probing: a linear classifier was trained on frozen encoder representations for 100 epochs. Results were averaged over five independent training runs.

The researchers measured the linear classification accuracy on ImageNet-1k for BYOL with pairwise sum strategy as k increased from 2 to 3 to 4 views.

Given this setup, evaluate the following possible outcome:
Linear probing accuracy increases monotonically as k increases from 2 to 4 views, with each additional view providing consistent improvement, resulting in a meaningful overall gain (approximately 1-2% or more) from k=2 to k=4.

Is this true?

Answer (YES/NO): NO